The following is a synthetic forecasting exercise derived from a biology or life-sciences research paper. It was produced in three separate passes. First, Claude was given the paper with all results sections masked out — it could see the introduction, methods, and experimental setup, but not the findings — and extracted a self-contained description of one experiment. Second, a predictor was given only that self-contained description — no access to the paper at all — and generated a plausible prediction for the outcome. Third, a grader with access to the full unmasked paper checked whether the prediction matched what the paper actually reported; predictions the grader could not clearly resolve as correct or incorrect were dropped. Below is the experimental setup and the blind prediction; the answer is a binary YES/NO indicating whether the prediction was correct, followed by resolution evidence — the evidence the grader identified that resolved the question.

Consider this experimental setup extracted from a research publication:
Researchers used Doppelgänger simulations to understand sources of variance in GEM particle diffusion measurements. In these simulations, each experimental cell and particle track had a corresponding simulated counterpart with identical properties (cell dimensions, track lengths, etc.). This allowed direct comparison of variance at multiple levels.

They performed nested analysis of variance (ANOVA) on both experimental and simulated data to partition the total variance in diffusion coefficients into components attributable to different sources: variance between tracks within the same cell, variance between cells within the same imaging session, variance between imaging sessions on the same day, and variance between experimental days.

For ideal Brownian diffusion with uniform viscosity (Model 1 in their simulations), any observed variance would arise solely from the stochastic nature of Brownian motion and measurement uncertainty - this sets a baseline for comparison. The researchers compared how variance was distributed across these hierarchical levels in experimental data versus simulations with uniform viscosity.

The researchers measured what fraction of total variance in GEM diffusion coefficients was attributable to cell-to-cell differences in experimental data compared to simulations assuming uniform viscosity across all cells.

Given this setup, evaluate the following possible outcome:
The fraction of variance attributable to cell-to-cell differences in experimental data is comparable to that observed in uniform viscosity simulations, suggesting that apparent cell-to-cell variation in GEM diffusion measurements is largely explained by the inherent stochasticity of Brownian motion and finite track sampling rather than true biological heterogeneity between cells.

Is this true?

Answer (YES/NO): NO